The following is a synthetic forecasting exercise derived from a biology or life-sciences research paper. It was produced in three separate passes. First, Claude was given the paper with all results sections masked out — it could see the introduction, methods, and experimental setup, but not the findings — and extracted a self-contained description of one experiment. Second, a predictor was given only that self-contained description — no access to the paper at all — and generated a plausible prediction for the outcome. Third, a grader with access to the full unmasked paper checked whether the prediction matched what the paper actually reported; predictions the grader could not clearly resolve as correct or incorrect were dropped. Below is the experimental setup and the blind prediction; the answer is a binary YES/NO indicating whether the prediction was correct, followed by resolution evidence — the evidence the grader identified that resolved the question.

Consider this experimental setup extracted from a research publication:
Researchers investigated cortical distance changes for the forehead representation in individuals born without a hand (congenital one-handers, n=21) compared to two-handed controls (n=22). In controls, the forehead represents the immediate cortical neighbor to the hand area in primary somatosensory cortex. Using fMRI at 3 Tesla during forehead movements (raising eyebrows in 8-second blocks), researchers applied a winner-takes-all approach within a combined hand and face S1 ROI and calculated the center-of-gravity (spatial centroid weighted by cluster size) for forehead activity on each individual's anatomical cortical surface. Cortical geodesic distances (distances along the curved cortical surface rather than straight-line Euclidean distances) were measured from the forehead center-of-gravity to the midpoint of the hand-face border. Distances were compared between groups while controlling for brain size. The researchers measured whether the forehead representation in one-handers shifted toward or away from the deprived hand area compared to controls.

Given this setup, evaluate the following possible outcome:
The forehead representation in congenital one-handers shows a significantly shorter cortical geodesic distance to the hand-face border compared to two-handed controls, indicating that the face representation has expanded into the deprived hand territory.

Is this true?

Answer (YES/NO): NO